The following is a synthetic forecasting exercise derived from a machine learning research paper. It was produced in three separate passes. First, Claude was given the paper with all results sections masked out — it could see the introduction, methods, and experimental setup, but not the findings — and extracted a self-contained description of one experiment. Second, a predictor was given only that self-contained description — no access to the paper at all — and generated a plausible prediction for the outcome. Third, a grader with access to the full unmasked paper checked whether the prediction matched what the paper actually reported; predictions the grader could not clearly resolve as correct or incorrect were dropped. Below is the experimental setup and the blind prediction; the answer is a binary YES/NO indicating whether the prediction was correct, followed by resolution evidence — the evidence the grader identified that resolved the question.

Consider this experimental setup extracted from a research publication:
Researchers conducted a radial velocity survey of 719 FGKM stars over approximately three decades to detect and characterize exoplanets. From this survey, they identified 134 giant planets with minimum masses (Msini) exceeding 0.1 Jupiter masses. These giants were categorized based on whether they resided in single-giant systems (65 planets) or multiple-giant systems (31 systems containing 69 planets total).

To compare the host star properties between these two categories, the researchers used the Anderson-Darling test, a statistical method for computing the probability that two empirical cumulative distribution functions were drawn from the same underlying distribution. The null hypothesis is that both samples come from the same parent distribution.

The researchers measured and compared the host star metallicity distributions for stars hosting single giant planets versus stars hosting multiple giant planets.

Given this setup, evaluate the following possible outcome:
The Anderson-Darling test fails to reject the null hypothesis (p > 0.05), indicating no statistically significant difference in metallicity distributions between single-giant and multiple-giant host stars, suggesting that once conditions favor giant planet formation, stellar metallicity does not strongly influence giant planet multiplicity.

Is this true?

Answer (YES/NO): NO